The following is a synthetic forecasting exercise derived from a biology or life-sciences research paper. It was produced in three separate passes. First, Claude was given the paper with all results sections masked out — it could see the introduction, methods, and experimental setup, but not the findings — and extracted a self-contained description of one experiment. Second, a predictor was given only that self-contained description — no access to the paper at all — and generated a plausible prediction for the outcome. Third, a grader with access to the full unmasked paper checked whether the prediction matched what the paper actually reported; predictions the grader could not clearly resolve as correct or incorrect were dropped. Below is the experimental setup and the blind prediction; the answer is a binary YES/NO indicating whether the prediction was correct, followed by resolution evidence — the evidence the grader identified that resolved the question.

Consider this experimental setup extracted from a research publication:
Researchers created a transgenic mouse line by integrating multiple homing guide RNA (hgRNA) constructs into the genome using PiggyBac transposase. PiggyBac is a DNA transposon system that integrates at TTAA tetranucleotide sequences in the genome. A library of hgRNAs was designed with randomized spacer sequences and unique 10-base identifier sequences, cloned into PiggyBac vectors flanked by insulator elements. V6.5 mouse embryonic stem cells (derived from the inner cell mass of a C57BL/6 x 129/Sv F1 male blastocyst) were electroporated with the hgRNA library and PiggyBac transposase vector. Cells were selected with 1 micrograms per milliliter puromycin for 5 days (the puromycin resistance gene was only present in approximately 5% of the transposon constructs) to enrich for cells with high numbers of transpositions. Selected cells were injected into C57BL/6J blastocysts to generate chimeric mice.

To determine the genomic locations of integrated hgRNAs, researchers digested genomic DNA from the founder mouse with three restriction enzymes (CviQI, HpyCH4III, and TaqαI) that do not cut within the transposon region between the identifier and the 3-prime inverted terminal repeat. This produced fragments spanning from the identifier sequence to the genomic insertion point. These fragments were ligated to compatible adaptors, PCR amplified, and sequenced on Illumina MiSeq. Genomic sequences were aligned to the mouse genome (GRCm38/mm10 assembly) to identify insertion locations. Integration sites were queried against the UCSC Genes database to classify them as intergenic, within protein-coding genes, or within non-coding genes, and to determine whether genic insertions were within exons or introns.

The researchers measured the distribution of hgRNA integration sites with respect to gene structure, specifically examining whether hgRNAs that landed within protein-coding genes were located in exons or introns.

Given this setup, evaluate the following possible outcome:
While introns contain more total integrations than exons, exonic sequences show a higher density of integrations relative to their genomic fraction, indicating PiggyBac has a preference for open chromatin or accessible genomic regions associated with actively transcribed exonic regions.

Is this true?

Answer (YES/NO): NO